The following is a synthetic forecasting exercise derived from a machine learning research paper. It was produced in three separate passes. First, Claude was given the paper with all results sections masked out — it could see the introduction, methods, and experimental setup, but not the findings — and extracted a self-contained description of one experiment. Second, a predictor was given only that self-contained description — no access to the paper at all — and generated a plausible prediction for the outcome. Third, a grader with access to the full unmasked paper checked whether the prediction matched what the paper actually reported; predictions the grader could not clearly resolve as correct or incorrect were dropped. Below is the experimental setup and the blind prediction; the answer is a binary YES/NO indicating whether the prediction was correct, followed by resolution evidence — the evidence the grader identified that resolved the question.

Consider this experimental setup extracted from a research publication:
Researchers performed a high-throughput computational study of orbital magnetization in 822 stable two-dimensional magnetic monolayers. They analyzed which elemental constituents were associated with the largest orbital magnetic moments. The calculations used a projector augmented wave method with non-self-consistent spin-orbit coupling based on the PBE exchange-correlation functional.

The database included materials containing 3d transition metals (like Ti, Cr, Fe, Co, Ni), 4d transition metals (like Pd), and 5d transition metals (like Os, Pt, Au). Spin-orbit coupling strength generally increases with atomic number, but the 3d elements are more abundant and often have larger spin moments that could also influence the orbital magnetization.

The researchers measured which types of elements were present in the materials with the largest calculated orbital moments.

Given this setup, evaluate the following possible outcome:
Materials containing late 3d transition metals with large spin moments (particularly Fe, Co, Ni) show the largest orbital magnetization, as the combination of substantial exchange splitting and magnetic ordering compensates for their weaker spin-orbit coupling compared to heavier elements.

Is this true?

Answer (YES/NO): NO